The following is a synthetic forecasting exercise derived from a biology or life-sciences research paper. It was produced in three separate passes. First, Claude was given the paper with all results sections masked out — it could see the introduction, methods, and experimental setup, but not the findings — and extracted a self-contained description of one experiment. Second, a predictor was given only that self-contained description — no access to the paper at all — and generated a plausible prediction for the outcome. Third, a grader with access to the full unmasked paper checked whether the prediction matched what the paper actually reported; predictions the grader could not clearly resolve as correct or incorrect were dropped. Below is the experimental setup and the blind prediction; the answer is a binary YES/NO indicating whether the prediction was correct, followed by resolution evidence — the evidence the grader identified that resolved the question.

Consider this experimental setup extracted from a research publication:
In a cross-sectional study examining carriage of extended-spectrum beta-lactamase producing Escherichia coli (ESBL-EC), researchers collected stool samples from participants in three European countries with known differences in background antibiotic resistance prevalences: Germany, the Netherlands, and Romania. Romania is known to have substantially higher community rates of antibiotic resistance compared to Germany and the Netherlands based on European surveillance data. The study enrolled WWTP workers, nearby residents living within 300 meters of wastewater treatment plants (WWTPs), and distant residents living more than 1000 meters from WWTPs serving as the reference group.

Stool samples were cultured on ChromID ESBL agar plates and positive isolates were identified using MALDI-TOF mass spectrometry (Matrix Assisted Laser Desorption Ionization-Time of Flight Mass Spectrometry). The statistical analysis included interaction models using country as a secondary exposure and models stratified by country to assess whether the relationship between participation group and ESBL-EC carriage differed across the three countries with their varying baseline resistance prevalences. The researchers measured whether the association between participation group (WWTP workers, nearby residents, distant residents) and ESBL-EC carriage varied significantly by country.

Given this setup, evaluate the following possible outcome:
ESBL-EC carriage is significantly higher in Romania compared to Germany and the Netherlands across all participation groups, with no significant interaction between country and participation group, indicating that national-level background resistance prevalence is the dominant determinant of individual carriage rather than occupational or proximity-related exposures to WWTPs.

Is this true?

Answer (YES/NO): NO